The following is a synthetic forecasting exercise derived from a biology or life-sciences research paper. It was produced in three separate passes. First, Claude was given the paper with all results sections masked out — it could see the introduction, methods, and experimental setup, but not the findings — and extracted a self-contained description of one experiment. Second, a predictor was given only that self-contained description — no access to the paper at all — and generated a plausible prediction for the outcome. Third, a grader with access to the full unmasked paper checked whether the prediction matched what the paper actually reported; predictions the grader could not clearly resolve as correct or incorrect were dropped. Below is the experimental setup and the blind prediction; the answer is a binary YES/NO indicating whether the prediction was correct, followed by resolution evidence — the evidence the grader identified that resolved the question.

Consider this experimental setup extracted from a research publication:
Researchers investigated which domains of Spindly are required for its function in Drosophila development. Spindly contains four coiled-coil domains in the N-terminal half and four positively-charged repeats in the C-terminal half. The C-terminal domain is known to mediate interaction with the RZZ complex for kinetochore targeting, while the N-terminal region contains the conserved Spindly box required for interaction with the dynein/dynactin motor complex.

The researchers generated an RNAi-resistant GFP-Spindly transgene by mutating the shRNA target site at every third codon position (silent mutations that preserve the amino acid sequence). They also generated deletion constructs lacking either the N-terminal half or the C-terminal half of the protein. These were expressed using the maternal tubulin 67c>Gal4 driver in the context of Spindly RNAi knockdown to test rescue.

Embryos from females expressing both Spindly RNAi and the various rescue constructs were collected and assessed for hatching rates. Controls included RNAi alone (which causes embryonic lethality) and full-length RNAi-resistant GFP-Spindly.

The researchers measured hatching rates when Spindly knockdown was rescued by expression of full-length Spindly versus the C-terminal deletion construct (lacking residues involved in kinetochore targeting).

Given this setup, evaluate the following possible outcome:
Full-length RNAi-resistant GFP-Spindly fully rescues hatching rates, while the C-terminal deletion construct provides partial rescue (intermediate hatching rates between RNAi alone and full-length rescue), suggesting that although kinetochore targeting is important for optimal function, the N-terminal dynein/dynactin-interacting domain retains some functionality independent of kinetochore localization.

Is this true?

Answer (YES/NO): NO